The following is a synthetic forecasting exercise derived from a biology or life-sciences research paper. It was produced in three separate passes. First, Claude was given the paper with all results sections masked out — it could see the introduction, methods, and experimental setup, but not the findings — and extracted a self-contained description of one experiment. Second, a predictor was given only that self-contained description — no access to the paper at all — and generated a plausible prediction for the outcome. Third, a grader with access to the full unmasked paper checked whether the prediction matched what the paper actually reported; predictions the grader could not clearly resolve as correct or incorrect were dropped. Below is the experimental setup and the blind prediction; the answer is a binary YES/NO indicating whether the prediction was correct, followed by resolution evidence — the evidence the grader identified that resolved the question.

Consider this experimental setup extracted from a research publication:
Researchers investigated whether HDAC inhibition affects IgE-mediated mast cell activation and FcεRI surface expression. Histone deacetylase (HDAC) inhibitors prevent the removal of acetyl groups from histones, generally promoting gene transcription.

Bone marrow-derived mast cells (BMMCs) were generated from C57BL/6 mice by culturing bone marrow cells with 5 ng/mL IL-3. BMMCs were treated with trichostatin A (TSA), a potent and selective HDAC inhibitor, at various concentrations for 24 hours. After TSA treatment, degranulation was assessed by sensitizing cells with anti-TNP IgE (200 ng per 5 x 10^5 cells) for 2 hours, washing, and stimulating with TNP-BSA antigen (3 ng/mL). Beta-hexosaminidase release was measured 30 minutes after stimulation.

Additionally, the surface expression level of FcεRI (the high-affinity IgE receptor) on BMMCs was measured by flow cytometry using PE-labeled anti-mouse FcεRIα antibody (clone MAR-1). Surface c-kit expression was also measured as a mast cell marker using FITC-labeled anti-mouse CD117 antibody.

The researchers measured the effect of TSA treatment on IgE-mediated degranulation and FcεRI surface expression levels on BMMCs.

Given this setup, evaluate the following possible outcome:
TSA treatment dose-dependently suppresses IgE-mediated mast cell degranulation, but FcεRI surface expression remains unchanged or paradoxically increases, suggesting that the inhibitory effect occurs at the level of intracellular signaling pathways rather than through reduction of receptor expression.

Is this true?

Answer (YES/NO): NO